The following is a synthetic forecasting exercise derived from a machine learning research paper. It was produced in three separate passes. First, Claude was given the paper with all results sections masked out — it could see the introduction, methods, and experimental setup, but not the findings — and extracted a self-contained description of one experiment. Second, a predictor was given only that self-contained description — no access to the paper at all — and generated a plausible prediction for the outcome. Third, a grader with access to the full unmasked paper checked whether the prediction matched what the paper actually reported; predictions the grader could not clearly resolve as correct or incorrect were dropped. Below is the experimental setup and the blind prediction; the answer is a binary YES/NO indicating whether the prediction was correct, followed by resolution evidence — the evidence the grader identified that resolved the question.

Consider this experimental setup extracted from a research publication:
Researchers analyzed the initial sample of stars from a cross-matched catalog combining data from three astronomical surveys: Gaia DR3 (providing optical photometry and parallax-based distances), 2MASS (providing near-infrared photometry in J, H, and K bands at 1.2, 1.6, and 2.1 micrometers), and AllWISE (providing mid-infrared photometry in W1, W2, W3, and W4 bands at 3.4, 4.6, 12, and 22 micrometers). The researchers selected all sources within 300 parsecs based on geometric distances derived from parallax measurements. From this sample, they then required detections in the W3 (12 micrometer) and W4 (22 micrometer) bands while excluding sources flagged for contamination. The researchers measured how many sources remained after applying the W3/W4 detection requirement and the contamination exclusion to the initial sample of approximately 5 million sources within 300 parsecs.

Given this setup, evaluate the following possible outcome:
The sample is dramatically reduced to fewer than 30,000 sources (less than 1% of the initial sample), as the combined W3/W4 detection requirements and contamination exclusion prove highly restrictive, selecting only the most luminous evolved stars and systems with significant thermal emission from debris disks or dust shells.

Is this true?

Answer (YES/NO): NO